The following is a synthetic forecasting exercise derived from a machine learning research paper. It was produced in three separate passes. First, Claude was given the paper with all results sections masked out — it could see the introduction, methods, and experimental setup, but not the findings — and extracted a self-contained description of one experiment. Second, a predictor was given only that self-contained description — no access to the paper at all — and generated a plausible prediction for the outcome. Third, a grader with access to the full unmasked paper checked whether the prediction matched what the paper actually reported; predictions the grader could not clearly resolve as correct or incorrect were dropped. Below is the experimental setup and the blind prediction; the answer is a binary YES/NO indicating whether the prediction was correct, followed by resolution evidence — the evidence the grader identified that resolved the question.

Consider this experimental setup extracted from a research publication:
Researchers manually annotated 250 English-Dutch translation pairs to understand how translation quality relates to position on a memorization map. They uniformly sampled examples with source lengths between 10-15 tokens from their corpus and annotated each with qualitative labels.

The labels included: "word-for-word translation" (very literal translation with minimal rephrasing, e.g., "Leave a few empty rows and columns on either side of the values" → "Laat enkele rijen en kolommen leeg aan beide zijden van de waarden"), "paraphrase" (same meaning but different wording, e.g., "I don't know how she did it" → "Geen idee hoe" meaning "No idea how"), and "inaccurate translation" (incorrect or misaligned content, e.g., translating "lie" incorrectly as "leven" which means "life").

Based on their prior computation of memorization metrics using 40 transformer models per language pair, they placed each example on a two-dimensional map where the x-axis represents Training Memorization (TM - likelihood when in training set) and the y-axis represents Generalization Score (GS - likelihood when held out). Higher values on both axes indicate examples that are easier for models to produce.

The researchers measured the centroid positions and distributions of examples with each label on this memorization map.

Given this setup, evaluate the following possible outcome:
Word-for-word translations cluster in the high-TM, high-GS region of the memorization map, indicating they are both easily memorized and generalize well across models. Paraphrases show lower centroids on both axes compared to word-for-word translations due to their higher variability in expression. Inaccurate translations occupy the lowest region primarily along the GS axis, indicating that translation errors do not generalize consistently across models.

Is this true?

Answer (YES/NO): NO